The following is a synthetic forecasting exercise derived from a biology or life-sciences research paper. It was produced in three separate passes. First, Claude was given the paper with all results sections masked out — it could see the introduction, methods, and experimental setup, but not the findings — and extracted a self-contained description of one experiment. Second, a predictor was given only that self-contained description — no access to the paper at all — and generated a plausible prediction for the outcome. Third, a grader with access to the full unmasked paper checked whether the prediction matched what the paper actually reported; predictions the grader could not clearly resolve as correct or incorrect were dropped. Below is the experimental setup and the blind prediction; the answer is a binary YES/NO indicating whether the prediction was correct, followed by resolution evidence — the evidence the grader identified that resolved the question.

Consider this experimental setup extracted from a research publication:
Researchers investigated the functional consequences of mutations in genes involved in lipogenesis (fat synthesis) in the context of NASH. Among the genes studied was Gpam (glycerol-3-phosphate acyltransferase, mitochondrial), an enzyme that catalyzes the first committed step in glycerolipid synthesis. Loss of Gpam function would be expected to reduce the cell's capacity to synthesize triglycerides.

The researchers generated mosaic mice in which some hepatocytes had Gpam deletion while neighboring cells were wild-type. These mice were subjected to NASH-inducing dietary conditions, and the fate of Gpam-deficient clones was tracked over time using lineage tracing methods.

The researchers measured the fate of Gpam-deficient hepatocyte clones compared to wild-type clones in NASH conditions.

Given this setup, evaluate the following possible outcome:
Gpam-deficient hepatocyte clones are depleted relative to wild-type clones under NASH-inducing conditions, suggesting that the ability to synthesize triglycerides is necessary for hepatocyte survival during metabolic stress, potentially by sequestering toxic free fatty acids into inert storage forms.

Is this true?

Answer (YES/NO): NO